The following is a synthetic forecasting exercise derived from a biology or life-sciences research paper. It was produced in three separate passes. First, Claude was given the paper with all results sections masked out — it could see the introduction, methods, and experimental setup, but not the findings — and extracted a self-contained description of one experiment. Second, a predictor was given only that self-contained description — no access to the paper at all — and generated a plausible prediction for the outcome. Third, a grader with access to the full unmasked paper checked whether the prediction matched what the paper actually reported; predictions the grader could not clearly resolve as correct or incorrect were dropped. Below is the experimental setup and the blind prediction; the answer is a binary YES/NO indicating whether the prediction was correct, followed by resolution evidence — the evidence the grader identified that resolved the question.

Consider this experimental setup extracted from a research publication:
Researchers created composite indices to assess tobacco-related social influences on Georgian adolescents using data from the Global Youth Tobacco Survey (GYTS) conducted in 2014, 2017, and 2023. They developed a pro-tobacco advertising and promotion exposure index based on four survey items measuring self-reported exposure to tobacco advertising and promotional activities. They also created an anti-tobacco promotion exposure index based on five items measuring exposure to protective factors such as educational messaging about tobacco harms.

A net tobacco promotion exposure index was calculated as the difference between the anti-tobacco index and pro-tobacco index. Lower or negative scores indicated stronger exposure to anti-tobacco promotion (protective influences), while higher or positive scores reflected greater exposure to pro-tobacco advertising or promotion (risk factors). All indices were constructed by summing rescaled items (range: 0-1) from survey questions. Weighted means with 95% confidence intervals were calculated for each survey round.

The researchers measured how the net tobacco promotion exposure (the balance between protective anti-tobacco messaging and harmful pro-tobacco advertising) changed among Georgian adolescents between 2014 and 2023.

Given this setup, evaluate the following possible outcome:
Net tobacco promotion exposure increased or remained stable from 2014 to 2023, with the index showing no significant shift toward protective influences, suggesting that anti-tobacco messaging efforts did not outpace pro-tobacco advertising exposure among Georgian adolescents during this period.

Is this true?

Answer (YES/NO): NO